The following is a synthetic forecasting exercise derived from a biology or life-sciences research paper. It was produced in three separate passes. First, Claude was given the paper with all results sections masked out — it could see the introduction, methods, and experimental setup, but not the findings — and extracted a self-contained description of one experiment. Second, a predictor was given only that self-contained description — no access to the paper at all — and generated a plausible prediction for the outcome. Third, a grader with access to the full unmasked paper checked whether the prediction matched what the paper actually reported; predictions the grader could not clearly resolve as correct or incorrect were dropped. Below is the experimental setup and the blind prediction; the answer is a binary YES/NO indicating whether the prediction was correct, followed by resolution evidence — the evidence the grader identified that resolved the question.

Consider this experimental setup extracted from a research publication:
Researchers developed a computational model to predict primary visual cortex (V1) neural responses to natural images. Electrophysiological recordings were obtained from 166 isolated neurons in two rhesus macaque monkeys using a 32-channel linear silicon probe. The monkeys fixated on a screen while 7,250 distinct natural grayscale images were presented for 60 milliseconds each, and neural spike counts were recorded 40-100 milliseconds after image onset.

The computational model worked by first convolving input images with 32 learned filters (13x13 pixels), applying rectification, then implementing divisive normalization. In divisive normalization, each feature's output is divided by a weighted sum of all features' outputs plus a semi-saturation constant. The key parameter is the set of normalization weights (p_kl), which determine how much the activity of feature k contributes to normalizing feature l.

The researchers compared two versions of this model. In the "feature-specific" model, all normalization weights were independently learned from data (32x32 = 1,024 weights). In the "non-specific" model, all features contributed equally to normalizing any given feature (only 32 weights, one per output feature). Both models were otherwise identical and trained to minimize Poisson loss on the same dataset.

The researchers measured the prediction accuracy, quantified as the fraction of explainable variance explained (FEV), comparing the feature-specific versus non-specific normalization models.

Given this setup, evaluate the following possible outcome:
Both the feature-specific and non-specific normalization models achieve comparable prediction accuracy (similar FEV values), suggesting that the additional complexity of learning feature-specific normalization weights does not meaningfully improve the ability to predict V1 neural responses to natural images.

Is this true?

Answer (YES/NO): NO